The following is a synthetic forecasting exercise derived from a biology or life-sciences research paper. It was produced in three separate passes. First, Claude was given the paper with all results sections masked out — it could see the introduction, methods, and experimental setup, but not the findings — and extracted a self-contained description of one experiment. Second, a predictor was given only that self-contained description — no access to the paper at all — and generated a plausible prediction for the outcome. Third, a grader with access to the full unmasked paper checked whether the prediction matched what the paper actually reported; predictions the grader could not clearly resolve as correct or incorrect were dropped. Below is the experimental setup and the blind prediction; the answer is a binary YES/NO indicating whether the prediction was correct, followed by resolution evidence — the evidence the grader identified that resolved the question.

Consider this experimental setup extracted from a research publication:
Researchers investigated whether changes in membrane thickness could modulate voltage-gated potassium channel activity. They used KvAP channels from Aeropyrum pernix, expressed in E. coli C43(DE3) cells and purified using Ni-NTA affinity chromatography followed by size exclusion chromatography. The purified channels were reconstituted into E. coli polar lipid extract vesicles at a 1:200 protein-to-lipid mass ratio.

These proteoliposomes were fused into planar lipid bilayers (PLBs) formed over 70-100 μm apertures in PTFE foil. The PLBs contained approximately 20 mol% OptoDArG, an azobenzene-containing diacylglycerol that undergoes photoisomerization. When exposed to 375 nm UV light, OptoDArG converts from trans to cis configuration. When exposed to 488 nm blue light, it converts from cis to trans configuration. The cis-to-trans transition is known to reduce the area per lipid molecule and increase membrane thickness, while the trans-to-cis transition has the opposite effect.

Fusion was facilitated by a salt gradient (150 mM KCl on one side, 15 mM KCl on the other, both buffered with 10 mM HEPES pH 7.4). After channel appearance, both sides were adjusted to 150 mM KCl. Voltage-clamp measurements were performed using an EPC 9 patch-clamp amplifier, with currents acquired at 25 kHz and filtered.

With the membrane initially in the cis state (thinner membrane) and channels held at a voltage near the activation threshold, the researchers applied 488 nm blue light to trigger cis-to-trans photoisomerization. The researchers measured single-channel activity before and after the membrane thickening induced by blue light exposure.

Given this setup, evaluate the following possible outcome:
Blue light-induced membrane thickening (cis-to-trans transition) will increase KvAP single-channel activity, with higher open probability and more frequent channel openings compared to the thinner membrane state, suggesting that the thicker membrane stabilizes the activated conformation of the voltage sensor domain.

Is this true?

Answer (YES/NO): YES